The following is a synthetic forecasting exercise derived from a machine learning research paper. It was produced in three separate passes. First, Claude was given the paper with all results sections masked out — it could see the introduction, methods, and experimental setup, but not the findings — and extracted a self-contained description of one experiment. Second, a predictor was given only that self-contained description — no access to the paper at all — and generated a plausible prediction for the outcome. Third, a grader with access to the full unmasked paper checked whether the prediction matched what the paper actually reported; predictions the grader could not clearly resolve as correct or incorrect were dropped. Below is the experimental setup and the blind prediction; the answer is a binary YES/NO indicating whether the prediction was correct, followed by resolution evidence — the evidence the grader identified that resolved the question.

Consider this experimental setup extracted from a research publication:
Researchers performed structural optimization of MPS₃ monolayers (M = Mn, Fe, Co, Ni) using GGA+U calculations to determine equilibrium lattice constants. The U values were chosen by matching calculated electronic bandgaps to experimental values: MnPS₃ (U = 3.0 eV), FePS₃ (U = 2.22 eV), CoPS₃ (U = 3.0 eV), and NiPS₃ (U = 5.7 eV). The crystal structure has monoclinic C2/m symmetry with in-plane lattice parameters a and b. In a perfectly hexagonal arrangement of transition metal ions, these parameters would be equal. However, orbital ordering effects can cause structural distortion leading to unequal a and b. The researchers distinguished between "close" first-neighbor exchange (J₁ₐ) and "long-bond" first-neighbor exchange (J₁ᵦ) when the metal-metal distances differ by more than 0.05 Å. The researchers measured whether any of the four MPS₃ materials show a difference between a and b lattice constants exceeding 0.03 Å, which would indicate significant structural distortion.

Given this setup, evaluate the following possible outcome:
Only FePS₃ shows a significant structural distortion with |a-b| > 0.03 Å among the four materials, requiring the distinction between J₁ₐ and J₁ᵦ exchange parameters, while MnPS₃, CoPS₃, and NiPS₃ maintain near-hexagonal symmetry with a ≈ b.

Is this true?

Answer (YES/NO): YES